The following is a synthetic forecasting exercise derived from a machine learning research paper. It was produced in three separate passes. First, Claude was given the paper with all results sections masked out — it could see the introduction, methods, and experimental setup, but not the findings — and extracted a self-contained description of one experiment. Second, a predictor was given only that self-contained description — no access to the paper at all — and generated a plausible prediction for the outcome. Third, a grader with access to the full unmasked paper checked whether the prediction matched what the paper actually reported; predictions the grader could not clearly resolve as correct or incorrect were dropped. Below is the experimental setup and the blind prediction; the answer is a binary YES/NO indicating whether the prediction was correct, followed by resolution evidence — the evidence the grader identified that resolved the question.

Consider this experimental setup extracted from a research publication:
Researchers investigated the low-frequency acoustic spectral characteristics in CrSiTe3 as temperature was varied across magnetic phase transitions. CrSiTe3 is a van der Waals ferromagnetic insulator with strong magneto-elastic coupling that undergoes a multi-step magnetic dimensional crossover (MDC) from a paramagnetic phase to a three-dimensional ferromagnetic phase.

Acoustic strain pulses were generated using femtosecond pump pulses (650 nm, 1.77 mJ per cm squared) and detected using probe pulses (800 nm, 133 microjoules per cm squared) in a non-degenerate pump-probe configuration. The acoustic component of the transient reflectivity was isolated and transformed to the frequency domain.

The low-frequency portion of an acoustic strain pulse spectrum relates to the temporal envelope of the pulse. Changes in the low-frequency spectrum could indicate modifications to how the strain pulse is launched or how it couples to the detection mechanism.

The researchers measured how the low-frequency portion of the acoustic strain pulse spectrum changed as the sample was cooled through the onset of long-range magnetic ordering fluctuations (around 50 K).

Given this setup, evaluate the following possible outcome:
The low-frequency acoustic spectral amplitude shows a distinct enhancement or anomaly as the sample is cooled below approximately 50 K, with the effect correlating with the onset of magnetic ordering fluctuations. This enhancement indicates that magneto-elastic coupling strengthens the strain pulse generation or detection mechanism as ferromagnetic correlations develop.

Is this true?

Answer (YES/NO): NO